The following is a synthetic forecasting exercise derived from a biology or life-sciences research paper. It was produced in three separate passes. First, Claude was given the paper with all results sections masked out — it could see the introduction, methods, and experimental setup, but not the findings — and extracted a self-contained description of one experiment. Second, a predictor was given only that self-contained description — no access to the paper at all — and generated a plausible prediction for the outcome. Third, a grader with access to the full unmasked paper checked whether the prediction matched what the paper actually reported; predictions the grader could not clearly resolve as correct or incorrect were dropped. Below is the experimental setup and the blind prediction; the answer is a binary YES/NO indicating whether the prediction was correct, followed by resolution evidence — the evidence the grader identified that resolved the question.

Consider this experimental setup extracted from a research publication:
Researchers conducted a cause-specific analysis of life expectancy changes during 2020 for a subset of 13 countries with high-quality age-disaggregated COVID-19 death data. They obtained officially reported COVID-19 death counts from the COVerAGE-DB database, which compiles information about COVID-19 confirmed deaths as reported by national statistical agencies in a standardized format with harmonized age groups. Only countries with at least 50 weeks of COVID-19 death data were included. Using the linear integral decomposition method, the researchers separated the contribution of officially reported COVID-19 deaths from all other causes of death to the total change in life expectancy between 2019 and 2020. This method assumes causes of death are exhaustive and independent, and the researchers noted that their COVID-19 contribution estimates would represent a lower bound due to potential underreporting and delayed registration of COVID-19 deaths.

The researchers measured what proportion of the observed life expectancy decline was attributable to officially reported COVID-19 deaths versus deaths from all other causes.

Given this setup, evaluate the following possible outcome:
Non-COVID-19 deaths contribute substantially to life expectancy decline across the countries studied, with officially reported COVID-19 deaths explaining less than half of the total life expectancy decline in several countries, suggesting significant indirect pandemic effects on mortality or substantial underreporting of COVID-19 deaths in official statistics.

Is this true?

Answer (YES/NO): NO